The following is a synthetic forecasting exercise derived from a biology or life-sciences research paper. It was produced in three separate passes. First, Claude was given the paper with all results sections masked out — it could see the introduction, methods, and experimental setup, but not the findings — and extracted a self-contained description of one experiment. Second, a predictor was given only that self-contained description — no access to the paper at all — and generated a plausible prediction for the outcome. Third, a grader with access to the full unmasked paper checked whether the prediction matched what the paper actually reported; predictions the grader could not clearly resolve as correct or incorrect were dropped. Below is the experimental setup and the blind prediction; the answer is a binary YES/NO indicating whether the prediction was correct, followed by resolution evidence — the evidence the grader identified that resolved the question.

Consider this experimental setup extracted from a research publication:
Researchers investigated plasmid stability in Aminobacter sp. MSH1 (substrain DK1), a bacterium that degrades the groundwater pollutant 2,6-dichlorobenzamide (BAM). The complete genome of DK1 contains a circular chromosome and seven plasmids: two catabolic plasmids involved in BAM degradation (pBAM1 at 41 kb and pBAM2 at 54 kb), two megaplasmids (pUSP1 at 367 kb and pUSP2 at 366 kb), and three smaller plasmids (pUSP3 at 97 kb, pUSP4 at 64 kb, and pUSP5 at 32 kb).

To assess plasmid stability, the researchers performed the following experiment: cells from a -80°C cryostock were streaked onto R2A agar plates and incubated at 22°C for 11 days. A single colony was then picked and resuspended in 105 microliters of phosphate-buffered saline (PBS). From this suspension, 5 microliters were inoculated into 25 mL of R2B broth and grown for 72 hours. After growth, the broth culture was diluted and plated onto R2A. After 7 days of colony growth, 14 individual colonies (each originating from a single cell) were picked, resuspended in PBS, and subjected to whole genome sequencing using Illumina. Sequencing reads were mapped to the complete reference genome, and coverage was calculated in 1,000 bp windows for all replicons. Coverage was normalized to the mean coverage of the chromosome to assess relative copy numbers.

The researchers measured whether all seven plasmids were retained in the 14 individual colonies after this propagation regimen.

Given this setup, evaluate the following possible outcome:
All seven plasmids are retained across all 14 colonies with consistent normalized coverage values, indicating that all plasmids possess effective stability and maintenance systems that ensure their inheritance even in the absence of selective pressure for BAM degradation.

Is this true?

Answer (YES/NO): NO